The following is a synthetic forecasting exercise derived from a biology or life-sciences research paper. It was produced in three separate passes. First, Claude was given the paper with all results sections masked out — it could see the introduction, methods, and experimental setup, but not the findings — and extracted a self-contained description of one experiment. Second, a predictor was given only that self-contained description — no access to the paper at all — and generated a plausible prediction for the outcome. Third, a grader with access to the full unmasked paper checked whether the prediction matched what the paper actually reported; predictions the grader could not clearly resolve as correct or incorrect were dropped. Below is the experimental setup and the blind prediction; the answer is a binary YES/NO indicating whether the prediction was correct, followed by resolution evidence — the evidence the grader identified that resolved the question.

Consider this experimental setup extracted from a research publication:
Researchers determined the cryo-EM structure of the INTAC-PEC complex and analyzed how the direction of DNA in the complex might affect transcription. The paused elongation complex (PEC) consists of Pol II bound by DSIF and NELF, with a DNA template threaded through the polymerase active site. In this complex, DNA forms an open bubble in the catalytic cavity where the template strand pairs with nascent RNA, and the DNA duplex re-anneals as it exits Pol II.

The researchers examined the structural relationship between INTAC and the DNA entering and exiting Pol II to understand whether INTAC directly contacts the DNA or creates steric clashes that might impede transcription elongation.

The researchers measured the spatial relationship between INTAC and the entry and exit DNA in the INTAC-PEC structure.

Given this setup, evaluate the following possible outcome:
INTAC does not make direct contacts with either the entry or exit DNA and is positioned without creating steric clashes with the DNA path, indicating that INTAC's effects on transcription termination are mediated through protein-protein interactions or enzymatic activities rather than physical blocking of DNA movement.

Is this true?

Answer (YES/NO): YES